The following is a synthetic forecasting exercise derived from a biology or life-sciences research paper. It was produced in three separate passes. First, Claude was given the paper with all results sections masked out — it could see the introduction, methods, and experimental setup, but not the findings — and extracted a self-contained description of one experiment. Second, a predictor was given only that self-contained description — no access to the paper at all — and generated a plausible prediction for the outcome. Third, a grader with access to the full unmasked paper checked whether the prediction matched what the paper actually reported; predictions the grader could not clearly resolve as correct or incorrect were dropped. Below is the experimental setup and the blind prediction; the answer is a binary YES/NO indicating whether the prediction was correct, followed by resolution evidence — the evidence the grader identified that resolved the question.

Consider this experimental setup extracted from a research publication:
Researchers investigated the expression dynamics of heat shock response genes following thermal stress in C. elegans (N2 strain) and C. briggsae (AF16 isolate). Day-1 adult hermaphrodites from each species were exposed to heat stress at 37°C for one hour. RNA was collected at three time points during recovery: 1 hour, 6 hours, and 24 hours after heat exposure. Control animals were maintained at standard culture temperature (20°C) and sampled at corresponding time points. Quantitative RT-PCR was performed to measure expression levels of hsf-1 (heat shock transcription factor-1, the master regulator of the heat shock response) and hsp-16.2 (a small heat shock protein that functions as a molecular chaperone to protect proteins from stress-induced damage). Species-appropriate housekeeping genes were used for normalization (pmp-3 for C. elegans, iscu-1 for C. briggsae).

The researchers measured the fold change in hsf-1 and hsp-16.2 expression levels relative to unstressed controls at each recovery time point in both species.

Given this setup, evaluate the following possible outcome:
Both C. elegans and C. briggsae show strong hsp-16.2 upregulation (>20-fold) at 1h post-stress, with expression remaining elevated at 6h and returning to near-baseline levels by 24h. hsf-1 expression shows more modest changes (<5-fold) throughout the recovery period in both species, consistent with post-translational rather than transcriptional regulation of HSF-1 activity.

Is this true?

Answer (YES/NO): NO